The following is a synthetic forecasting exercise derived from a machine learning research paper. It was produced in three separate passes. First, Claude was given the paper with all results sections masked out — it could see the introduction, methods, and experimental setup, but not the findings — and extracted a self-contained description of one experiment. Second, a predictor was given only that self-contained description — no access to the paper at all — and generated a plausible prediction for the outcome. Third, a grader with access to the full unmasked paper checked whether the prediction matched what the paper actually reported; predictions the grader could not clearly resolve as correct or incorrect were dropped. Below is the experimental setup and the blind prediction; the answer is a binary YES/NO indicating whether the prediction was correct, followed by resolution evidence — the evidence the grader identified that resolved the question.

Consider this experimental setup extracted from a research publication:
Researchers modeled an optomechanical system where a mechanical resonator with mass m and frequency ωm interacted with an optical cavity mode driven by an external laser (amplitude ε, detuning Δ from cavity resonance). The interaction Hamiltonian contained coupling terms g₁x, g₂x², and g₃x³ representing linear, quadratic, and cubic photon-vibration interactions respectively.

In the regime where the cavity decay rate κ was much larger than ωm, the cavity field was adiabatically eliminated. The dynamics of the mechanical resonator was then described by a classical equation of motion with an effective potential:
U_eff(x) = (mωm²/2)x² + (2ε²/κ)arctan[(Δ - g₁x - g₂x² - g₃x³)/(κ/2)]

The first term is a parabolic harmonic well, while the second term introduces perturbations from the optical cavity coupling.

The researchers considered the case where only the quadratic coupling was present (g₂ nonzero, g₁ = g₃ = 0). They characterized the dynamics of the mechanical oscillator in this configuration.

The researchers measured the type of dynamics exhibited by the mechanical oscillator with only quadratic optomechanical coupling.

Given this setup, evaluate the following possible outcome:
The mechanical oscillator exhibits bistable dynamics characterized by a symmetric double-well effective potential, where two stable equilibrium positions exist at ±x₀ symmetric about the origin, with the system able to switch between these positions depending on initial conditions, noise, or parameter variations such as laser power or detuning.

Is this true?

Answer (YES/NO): NO